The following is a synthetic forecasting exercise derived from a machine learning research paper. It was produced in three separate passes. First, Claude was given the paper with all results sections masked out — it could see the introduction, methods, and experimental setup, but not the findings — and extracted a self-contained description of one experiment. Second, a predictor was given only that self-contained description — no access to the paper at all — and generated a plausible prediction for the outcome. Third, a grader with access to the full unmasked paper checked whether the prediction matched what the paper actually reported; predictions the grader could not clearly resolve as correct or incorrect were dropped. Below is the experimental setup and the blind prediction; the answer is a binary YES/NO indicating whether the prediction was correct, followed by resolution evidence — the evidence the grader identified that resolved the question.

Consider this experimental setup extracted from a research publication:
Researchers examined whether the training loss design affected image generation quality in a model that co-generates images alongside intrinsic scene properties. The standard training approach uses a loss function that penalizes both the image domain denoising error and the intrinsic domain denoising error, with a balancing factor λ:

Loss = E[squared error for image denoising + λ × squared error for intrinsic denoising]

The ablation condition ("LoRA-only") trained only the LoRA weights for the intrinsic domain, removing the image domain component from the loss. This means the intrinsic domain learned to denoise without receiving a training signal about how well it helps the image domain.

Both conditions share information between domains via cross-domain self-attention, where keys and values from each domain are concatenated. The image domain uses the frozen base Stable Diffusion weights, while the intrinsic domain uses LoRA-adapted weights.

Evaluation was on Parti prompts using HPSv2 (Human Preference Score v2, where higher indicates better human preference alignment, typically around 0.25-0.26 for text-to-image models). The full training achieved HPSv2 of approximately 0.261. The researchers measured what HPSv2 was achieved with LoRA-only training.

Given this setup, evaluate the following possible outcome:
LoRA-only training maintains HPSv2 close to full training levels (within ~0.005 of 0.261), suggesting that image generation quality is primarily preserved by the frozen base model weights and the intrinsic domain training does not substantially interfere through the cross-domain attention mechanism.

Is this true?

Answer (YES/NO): NO